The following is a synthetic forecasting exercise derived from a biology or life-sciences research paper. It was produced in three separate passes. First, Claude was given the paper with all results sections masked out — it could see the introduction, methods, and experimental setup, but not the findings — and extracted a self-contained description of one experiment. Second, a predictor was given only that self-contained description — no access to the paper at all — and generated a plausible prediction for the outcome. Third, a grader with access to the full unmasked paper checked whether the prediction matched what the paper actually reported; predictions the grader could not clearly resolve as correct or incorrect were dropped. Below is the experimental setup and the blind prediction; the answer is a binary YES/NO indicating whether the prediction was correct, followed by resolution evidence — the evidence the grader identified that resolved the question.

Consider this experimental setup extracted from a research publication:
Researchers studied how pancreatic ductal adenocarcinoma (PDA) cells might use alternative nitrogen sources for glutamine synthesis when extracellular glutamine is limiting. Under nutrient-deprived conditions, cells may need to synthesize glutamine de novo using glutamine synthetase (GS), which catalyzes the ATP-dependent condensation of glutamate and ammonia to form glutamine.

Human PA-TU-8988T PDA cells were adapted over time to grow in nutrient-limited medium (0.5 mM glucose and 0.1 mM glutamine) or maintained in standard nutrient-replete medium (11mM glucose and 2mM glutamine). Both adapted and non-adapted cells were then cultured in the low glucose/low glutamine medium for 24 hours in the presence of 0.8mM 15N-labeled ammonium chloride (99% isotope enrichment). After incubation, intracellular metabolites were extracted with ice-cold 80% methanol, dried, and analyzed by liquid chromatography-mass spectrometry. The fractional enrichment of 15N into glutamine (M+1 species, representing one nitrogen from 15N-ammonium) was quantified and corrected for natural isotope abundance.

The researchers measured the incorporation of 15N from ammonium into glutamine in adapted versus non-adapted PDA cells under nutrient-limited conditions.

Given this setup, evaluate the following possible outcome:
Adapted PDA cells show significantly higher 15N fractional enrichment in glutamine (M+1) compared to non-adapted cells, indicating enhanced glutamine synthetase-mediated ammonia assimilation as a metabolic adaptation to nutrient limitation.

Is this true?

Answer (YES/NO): YES